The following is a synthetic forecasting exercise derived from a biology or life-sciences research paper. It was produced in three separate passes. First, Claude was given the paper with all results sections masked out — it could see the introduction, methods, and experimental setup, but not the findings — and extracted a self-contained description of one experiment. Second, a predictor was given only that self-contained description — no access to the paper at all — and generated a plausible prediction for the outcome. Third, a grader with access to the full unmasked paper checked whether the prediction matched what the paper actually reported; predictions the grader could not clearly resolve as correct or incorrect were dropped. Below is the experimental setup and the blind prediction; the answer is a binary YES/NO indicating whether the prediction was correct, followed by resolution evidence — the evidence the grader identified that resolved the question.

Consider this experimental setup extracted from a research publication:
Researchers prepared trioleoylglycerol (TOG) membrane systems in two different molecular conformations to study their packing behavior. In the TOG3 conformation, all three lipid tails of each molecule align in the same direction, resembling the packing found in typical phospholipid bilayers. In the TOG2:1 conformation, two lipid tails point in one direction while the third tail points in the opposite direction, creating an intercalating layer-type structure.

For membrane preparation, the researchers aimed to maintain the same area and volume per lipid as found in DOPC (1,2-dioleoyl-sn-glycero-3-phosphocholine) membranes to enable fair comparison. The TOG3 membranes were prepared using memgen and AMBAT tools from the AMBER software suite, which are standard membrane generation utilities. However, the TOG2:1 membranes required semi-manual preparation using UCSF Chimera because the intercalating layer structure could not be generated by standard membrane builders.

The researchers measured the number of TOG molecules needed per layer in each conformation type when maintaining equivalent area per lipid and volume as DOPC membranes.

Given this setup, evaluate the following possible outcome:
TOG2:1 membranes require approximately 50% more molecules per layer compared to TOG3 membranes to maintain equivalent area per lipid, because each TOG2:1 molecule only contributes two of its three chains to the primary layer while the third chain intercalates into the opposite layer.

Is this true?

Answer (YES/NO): NO